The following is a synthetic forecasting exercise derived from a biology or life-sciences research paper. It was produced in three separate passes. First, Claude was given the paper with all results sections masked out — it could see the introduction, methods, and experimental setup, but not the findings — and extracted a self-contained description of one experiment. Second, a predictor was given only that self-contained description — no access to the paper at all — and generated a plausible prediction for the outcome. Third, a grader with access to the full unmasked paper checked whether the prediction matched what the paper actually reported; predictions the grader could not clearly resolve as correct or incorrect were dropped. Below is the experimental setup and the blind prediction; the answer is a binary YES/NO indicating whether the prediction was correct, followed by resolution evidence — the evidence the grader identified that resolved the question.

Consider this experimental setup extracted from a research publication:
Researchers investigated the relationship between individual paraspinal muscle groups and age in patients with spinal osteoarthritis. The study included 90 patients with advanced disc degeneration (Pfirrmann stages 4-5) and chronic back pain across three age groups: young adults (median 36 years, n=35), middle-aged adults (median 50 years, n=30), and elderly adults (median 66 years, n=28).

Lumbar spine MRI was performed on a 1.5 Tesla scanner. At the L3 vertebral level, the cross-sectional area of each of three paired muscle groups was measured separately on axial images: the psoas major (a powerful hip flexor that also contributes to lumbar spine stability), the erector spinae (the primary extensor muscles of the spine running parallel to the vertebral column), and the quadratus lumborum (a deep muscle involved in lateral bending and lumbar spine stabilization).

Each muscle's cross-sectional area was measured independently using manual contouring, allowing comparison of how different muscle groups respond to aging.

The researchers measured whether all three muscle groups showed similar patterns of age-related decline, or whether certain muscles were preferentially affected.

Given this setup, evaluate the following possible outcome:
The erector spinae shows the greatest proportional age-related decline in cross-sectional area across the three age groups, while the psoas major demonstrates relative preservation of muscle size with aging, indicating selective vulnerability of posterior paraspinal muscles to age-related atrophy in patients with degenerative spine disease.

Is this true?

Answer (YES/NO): NO